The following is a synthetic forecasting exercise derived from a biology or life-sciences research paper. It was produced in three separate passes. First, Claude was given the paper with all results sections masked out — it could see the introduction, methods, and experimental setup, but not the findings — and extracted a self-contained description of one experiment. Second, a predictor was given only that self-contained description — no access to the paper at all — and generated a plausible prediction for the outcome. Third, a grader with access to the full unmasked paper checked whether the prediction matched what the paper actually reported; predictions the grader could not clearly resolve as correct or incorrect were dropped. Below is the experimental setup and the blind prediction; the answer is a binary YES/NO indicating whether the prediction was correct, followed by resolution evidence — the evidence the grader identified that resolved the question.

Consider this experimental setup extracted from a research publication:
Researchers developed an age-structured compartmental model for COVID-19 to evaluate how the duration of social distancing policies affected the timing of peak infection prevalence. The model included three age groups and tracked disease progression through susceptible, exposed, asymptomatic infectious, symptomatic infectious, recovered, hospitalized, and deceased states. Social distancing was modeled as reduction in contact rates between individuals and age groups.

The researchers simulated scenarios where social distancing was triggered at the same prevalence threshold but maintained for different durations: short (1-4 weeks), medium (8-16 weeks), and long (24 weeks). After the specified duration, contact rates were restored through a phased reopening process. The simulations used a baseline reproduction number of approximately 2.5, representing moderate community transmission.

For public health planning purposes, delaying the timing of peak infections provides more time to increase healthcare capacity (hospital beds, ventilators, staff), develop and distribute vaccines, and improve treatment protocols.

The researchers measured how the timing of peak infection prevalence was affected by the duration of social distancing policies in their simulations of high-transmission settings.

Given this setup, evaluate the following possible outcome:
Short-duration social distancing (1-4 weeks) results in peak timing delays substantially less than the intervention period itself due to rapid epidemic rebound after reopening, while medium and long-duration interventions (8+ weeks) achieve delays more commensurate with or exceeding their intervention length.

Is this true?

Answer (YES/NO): NO